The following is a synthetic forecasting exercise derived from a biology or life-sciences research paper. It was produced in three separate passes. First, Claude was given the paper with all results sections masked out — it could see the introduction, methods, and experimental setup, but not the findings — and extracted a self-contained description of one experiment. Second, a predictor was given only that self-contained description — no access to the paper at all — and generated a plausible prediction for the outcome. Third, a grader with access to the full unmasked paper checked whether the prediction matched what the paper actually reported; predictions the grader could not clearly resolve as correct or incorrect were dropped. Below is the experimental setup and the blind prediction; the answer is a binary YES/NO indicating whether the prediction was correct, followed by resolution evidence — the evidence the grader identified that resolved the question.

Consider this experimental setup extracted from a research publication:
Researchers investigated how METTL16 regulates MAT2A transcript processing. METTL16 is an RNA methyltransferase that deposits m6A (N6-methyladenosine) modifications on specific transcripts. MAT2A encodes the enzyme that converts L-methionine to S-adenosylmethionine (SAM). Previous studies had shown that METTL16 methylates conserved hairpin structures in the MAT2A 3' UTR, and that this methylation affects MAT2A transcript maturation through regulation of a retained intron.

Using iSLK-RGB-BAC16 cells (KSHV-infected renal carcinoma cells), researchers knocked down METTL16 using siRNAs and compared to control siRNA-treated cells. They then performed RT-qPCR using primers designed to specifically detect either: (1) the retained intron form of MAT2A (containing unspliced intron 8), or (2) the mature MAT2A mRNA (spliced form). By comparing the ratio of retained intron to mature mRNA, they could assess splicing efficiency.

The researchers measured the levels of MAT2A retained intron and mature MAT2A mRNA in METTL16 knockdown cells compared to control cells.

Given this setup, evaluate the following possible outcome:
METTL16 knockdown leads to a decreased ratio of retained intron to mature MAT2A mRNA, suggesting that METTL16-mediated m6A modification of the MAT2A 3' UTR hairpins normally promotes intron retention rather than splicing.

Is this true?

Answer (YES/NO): NO